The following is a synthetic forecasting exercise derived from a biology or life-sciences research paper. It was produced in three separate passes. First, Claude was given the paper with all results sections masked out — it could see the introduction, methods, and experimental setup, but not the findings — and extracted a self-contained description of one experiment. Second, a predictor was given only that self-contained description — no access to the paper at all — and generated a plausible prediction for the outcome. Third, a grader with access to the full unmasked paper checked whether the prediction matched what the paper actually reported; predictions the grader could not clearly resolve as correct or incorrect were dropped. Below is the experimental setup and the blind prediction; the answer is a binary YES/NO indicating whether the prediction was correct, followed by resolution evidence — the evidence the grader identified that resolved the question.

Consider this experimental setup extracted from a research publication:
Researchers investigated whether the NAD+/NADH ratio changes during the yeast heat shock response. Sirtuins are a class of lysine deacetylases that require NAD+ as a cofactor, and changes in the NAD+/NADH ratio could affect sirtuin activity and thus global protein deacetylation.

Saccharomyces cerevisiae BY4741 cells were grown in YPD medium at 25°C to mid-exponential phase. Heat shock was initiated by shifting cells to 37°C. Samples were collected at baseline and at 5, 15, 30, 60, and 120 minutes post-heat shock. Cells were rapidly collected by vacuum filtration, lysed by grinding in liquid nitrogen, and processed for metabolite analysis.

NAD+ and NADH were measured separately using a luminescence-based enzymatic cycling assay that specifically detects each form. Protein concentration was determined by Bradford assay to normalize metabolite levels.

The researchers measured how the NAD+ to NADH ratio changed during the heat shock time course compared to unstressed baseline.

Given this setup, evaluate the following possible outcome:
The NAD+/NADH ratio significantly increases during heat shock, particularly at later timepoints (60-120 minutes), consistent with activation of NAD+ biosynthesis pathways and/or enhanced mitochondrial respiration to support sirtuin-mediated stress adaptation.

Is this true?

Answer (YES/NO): NO